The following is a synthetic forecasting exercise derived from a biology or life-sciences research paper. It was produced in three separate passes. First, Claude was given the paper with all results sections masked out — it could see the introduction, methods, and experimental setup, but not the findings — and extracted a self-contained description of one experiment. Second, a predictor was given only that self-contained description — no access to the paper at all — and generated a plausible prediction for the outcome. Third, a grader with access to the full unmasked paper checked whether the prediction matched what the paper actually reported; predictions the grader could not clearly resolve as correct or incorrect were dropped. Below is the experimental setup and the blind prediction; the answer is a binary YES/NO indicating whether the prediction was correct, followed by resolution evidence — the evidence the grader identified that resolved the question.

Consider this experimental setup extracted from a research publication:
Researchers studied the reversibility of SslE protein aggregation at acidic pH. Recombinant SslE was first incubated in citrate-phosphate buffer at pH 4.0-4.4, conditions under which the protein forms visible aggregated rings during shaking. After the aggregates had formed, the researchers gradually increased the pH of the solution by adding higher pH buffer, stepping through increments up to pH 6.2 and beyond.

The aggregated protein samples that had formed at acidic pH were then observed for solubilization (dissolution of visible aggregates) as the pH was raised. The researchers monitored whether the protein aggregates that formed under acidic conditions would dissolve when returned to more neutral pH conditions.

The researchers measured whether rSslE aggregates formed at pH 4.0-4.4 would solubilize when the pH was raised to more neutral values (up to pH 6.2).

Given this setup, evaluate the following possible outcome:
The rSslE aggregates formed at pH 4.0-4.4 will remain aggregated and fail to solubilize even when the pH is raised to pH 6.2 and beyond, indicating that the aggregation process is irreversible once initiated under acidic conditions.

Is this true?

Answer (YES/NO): YES